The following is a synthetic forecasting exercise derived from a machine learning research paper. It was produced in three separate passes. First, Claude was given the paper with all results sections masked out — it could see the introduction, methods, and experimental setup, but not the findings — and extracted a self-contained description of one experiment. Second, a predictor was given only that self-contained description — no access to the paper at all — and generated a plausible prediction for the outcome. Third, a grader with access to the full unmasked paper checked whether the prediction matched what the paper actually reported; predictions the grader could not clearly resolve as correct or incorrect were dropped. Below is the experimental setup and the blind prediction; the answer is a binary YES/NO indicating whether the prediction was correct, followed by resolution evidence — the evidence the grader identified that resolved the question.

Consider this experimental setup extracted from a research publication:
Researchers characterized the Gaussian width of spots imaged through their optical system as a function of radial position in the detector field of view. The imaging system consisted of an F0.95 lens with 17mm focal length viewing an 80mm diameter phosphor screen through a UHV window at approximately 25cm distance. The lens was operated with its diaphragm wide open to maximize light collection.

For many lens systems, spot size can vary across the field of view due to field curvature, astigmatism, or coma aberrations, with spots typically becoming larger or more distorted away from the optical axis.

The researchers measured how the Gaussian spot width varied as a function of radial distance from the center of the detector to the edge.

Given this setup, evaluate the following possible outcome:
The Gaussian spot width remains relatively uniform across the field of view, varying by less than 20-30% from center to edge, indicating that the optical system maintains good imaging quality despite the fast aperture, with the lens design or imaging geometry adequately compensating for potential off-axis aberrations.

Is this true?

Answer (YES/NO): YES